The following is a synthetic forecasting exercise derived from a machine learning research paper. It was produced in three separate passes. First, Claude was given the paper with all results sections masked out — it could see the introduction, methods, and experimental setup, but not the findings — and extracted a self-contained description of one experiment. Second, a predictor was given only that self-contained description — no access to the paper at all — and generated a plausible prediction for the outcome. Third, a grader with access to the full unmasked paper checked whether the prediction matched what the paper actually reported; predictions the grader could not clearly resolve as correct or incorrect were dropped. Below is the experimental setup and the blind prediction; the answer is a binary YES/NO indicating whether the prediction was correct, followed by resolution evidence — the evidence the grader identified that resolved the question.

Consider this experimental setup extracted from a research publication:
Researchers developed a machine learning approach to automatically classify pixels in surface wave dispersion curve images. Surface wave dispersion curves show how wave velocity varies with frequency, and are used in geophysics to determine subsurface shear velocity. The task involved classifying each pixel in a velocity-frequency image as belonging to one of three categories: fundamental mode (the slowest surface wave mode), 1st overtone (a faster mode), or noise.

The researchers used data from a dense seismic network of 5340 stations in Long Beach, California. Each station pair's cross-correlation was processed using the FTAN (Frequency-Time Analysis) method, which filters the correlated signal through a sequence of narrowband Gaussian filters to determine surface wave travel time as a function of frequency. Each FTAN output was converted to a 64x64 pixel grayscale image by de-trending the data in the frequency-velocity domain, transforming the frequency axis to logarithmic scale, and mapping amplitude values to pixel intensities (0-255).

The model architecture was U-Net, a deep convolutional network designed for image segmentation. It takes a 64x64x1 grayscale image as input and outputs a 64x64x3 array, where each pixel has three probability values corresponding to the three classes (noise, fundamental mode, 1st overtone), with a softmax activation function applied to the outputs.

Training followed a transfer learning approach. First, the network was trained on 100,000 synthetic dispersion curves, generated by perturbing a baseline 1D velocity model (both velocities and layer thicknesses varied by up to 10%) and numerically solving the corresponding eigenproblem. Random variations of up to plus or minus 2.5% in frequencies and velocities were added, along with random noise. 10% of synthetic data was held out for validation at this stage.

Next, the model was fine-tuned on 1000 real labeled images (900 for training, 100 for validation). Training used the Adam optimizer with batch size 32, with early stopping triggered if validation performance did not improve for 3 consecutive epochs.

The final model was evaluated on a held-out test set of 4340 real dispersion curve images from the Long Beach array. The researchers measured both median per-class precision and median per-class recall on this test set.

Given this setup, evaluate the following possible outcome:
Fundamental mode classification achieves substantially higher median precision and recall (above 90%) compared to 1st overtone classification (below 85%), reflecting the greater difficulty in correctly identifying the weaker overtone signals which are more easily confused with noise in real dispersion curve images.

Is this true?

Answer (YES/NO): NO